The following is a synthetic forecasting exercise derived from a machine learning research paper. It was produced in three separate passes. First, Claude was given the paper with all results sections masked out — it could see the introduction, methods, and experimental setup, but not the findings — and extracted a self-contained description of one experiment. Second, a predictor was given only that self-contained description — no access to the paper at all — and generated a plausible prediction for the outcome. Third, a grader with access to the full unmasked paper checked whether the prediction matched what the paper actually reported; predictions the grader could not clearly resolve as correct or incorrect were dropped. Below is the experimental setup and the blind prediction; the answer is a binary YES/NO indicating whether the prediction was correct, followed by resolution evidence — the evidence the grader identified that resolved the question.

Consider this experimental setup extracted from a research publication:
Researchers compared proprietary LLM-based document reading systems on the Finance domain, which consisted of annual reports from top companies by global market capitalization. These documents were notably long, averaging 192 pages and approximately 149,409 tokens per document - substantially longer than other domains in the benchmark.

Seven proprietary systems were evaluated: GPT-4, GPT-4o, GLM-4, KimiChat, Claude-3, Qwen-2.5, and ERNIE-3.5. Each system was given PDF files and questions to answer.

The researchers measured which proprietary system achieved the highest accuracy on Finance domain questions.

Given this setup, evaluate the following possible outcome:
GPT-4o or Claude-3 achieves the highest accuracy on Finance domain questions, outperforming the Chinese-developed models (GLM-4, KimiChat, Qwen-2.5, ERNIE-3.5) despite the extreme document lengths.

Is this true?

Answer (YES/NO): NO